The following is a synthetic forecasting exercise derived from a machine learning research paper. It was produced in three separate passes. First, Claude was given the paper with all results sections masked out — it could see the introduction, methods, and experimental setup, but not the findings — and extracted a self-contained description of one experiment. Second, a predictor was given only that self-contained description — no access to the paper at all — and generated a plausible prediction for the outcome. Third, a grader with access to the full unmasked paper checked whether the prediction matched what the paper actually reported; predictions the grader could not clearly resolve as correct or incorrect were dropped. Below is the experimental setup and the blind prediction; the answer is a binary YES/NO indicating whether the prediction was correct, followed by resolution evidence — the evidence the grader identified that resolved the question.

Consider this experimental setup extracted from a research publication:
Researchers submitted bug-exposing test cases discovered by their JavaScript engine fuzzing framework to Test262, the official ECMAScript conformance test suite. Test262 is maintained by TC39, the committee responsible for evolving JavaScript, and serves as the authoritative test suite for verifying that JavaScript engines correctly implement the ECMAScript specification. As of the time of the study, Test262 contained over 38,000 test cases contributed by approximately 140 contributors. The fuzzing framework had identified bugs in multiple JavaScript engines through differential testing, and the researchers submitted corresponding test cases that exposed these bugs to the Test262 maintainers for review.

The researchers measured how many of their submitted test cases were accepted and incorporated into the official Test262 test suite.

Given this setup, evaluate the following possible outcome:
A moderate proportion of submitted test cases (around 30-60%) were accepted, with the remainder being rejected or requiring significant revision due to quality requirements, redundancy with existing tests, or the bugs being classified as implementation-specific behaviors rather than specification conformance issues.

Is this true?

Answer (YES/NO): NO